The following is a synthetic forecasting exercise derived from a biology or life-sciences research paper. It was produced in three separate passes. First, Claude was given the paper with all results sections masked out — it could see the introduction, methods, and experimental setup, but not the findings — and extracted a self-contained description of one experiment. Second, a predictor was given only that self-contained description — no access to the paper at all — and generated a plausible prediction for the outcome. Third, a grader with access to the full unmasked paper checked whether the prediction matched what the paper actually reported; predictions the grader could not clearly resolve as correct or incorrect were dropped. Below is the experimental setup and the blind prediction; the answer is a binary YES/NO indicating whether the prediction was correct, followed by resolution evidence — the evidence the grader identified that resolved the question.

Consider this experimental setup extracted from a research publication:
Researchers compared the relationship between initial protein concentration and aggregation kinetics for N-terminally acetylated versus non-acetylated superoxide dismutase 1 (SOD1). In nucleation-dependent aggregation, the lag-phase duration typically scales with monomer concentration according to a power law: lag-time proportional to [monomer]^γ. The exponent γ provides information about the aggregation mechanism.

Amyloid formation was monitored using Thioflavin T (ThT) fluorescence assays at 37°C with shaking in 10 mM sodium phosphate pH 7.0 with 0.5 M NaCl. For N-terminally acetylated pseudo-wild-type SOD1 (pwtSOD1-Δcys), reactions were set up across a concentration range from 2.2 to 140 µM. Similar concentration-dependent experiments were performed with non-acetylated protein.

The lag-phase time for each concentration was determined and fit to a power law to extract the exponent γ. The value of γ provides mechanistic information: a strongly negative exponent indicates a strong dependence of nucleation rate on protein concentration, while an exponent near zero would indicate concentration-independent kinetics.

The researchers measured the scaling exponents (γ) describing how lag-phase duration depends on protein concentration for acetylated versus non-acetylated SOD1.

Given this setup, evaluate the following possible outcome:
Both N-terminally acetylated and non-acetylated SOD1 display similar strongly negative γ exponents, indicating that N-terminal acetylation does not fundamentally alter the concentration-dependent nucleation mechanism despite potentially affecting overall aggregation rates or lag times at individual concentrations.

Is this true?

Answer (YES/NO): NO